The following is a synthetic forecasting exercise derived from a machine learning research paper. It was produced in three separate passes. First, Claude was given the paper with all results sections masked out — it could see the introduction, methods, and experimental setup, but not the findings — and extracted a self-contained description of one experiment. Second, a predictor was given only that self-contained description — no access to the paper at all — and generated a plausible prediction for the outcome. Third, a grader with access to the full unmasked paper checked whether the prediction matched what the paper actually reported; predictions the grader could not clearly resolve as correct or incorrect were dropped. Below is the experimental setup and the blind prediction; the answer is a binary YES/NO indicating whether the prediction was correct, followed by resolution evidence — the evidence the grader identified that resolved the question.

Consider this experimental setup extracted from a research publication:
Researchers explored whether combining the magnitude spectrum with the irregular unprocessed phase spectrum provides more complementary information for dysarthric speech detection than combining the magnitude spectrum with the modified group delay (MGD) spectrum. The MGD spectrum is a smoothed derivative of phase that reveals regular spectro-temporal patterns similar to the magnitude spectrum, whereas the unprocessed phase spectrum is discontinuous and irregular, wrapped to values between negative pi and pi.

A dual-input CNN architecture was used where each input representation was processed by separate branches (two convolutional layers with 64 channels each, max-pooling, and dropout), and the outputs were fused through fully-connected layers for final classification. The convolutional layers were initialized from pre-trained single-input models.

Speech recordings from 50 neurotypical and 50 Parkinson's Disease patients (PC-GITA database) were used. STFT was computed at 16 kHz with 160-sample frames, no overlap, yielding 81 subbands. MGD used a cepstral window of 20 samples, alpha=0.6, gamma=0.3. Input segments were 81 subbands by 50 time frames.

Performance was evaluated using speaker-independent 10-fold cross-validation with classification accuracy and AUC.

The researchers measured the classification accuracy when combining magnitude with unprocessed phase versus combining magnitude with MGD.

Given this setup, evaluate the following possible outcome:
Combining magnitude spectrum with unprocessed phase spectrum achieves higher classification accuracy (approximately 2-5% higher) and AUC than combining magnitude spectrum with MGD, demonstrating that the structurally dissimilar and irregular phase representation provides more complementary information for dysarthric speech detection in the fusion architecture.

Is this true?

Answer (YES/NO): NO